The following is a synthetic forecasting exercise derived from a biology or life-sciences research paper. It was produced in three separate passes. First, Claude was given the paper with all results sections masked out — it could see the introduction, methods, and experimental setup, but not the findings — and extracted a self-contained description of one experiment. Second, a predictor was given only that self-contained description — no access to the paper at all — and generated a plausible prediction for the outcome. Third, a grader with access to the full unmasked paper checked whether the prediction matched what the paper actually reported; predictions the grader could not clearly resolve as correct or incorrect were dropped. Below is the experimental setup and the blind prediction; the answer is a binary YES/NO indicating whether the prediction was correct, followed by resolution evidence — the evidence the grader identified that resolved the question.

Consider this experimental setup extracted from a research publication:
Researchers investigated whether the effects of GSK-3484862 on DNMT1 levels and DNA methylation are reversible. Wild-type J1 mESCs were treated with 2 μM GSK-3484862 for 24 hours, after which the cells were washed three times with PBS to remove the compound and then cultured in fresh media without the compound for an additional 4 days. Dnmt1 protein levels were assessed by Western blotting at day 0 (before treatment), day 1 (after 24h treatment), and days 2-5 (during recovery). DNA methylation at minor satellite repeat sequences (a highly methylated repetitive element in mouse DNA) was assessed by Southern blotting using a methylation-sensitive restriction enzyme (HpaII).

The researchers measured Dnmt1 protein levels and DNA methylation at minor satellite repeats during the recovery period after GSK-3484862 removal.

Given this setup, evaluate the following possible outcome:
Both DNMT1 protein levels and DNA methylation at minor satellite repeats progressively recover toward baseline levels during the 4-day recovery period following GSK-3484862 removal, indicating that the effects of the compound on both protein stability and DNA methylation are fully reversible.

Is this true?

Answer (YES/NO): YES